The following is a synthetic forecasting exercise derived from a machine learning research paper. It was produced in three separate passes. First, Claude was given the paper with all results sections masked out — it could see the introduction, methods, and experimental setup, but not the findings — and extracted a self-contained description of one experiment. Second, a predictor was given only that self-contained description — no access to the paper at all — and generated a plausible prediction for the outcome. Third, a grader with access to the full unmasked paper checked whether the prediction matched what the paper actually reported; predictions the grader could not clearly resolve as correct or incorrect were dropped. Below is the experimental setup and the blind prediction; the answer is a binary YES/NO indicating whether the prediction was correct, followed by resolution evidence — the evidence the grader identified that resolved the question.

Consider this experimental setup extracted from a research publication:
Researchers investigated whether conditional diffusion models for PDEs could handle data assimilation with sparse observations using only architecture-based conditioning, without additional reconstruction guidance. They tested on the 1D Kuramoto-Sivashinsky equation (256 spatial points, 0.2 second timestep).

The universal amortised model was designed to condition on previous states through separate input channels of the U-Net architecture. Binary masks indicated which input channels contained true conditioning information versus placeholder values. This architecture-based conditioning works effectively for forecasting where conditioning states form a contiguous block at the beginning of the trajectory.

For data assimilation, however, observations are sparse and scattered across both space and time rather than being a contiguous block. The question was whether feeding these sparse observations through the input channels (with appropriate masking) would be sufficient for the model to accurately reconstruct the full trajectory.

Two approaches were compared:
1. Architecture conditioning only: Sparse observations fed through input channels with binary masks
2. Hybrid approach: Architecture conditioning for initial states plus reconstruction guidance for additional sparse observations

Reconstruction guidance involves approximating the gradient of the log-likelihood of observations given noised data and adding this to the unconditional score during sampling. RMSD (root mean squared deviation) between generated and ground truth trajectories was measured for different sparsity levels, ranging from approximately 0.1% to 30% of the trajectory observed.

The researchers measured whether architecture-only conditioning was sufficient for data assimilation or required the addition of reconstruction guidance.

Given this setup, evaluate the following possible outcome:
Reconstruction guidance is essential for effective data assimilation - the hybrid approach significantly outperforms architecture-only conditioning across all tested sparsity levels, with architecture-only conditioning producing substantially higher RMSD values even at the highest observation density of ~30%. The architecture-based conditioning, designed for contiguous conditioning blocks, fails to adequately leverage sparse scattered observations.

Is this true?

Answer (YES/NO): YES